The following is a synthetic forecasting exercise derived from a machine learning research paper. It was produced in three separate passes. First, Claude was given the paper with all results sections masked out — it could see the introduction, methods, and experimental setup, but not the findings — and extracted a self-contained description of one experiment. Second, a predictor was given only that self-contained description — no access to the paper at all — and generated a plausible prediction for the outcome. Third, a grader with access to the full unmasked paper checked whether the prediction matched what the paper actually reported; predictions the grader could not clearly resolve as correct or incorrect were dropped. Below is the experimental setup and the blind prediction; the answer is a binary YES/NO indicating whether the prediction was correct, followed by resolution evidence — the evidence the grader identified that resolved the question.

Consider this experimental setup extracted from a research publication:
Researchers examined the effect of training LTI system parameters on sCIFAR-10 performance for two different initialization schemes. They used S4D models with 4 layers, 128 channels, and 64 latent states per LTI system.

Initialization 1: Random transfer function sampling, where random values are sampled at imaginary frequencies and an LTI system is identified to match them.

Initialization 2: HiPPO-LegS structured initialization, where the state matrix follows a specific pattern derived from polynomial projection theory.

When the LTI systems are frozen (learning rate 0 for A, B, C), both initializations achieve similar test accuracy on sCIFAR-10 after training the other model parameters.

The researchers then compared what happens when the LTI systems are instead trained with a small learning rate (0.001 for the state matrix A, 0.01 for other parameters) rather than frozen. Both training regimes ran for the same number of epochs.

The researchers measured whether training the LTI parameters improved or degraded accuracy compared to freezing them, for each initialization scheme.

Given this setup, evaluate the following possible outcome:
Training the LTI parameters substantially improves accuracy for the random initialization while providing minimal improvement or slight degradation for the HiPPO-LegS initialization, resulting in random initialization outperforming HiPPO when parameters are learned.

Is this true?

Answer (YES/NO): NO